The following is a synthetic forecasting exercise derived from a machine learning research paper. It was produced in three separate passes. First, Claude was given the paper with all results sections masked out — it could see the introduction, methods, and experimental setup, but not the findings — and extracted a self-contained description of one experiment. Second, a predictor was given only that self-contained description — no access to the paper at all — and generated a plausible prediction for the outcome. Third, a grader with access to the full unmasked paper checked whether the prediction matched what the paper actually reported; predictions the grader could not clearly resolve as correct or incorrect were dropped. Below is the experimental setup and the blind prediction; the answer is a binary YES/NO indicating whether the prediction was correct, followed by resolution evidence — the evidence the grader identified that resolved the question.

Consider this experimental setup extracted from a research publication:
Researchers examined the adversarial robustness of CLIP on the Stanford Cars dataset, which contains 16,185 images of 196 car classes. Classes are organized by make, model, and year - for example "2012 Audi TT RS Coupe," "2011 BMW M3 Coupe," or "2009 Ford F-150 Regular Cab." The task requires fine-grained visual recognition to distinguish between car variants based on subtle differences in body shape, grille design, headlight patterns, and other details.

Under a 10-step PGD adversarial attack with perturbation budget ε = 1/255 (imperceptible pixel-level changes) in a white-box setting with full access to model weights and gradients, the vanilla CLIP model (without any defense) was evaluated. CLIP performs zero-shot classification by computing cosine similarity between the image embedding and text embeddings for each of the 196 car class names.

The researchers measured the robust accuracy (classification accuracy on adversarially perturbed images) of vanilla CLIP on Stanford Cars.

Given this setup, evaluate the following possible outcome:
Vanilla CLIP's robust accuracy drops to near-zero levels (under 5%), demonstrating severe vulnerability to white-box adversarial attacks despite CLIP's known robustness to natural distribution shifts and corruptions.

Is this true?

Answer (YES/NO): YES